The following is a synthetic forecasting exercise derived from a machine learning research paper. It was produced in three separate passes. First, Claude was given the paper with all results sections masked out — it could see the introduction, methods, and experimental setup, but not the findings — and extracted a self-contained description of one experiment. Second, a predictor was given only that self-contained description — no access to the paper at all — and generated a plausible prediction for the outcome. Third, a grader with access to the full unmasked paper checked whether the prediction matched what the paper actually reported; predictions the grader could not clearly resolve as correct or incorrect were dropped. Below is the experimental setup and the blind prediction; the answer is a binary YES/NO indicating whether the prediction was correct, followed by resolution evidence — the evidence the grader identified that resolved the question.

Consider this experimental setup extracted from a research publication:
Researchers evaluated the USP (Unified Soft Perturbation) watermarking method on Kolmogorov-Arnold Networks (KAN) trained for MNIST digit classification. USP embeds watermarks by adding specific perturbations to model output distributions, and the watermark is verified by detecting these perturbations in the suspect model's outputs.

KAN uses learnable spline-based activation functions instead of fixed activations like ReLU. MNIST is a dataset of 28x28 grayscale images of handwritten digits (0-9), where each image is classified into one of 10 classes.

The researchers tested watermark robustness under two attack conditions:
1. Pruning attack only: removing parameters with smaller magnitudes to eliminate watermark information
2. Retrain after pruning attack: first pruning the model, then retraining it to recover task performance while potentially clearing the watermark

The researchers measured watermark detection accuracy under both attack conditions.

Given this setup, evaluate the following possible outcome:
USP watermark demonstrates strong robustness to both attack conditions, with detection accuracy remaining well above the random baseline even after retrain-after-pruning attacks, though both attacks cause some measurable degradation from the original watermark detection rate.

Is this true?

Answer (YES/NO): NO